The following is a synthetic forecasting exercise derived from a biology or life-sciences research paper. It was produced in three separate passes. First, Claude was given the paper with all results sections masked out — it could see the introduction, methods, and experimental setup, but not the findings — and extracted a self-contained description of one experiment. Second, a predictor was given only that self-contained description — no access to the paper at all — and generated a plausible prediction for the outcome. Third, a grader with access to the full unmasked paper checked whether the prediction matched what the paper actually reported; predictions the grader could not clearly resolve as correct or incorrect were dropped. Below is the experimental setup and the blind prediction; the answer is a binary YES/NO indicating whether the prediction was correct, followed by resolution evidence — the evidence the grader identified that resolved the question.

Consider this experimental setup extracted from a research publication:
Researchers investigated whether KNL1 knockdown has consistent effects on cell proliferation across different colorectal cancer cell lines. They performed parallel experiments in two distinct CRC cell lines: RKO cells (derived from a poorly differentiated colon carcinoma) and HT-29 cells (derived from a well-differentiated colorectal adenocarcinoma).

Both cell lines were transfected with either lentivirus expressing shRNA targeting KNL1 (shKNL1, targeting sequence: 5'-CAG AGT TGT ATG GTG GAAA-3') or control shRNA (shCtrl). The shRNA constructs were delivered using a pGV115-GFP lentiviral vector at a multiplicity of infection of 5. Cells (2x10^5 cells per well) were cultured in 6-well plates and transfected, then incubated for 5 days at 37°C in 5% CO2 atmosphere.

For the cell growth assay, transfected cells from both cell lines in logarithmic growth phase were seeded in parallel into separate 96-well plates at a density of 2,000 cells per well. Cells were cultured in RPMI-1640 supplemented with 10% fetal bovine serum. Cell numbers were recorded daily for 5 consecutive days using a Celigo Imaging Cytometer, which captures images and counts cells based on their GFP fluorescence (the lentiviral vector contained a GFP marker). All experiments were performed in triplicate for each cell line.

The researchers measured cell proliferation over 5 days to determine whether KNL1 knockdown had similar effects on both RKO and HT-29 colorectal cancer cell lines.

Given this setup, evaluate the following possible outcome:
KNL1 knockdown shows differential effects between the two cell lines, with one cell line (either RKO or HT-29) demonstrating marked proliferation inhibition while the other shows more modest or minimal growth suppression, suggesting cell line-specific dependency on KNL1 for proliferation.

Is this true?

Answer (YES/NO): NO